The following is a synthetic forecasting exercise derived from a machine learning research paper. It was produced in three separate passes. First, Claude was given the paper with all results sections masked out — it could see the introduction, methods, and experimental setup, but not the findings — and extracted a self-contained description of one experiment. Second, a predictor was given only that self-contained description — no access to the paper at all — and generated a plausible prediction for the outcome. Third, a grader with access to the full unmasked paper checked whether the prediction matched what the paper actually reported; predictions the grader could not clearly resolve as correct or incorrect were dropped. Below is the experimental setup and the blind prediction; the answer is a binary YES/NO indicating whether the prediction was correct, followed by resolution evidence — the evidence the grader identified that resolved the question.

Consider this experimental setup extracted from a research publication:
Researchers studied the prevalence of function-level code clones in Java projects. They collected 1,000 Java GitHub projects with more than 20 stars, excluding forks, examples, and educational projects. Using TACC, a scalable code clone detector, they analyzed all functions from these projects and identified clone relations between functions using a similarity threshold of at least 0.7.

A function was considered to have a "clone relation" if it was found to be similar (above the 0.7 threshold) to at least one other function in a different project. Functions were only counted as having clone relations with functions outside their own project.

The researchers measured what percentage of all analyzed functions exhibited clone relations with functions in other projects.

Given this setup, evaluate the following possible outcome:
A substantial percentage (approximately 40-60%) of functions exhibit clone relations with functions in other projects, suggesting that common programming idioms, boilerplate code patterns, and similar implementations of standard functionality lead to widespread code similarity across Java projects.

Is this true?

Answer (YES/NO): YES